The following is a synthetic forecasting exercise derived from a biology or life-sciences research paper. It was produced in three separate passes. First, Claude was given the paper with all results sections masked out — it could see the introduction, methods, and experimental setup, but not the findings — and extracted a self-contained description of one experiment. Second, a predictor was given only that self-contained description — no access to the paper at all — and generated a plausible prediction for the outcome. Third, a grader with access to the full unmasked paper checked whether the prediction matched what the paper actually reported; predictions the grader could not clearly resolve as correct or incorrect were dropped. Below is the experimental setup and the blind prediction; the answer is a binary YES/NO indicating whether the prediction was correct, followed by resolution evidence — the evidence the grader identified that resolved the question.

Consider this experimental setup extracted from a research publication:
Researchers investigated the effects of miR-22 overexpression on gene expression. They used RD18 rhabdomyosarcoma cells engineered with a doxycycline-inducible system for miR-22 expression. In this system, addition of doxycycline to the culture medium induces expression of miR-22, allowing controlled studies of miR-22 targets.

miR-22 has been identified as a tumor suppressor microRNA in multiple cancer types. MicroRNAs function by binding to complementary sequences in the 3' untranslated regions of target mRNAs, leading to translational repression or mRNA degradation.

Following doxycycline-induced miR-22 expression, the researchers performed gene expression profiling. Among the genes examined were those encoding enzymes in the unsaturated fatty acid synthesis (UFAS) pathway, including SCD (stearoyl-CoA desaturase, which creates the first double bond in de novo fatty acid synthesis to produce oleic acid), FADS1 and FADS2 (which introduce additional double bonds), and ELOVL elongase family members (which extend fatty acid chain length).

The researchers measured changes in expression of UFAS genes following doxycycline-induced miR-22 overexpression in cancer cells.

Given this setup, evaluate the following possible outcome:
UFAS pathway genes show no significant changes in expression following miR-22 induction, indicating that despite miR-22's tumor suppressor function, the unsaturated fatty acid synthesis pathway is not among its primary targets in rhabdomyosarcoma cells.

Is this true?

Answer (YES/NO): NO